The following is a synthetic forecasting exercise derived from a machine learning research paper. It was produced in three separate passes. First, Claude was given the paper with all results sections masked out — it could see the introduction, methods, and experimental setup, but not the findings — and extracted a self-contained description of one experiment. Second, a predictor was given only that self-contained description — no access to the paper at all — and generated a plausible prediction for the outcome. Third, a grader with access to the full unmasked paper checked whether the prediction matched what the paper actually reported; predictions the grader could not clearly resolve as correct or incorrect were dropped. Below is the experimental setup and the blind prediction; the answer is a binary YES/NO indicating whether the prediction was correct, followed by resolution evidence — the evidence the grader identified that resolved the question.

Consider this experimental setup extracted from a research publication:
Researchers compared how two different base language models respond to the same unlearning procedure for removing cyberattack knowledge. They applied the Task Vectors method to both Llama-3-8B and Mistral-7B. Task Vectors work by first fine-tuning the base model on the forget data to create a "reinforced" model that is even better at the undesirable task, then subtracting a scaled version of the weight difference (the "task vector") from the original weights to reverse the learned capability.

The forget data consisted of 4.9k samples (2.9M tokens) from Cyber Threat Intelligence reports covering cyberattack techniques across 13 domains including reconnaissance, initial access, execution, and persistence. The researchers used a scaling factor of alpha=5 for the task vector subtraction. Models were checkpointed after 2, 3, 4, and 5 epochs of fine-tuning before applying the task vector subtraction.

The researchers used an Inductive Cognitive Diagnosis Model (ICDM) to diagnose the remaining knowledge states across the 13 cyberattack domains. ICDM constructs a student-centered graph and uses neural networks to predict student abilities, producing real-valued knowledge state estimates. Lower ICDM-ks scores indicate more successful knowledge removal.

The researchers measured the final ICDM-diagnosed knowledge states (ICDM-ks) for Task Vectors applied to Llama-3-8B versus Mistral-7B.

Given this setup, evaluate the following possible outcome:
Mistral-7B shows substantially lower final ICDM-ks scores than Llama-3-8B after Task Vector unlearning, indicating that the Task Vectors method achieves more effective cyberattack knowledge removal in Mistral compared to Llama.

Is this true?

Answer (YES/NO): YES